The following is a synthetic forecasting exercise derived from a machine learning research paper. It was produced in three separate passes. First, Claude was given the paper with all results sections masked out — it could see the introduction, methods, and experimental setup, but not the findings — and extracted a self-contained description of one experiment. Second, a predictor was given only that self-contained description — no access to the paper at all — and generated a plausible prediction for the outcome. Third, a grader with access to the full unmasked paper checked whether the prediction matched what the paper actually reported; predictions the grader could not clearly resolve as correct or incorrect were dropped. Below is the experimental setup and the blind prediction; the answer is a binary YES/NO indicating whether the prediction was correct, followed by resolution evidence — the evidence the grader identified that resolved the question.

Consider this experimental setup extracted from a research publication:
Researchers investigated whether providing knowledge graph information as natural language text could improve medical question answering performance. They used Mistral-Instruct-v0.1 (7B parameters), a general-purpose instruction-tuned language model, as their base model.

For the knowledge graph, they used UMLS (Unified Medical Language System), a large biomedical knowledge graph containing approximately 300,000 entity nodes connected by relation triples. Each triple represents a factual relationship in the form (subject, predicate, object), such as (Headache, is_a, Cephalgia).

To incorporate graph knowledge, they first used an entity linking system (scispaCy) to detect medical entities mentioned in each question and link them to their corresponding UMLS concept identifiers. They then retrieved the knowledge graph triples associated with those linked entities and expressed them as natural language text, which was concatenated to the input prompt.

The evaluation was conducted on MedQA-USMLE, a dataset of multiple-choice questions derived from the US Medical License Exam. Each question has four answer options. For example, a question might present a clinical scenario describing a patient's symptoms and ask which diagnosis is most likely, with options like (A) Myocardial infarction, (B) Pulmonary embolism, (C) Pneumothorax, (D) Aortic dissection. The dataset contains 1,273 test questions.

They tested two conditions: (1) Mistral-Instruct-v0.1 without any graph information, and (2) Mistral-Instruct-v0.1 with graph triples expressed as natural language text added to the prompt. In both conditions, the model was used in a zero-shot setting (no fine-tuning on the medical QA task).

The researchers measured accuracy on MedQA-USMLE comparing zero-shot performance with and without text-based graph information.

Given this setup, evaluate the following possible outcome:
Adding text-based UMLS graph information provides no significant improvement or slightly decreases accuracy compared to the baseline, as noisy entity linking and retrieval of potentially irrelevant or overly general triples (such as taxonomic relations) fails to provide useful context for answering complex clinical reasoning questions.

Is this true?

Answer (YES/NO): YES